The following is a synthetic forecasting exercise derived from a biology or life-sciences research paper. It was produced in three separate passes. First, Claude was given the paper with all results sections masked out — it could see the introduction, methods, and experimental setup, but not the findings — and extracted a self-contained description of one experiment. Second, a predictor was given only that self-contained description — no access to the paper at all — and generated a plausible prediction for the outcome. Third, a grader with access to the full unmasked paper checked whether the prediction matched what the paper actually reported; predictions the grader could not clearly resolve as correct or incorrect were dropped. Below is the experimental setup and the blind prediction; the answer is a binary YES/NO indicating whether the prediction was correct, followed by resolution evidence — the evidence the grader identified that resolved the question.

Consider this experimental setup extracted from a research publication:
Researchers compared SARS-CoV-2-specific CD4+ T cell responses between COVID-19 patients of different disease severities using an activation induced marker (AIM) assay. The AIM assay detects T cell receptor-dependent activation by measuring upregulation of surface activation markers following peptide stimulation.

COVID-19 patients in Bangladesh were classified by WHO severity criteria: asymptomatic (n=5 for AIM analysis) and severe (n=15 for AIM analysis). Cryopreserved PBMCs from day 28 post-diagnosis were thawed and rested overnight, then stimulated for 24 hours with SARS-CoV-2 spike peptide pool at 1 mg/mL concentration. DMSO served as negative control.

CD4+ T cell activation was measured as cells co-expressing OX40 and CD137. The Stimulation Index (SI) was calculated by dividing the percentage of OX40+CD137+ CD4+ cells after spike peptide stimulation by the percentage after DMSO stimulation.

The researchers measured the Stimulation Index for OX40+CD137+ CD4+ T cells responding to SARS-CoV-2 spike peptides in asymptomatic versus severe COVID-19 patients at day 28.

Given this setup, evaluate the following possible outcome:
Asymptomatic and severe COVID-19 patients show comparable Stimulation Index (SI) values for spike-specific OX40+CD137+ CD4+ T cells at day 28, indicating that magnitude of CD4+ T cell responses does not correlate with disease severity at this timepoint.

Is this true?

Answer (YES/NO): NO